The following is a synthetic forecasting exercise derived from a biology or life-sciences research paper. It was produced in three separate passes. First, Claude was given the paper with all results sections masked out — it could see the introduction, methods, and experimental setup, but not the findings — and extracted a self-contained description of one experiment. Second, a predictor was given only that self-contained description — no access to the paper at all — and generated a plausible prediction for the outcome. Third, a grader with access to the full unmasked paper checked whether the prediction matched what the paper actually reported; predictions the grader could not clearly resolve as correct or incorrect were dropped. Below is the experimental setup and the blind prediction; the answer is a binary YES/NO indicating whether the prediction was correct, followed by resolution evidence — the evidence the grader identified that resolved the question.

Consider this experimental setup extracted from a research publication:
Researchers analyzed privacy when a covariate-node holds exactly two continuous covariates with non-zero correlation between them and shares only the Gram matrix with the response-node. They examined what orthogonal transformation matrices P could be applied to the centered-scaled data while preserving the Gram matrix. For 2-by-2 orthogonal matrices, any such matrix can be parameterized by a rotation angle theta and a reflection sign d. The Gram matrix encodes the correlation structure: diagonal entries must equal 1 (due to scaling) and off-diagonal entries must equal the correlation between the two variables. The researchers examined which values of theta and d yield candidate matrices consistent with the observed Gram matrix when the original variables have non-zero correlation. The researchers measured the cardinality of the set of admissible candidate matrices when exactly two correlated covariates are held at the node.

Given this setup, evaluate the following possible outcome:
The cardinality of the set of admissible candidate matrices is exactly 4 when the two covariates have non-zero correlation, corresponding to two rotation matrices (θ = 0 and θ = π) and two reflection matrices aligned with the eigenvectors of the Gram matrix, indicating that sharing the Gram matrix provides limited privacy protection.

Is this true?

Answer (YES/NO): NO